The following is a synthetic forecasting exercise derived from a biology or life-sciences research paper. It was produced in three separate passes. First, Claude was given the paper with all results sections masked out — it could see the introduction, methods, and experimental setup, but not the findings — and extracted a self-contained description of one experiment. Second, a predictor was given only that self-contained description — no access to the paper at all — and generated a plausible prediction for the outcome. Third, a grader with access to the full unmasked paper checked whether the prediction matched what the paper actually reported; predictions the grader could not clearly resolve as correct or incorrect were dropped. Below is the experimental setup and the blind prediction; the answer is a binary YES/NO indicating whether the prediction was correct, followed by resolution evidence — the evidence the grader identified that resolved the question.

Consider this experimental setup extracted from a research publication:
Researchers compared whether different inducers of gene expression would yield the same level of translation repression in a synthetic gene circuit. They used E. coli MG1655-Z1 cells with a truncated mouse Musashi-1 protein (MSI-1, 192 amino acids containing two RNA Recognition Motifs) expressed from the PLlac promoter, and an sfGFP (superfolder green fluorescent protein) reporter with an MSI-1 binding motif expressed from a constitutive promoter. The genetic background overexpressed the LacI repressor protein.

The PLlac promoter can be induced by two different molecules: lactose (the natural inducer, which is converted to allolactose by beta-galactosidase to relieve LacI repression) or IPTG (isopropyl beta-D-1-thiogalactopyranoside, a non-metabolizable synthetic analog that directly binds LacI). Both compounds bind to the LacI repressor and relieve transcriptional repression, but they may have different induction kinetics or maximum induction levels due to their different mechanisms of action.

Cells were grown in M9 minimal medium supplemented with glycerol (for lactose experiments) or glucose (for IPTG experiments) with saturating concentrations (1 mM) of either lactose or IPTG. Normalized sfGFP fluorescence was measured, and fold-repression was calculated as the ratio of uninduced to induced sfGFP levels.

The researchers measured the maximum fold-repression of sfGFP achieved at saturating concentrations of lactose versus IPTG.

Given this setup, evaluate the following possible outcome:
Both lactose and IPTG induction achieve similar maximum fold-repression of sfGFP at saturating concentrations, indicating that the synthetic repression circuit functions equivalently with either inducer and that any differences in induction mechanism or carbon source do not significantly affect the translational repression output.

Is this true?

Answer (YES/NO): YES